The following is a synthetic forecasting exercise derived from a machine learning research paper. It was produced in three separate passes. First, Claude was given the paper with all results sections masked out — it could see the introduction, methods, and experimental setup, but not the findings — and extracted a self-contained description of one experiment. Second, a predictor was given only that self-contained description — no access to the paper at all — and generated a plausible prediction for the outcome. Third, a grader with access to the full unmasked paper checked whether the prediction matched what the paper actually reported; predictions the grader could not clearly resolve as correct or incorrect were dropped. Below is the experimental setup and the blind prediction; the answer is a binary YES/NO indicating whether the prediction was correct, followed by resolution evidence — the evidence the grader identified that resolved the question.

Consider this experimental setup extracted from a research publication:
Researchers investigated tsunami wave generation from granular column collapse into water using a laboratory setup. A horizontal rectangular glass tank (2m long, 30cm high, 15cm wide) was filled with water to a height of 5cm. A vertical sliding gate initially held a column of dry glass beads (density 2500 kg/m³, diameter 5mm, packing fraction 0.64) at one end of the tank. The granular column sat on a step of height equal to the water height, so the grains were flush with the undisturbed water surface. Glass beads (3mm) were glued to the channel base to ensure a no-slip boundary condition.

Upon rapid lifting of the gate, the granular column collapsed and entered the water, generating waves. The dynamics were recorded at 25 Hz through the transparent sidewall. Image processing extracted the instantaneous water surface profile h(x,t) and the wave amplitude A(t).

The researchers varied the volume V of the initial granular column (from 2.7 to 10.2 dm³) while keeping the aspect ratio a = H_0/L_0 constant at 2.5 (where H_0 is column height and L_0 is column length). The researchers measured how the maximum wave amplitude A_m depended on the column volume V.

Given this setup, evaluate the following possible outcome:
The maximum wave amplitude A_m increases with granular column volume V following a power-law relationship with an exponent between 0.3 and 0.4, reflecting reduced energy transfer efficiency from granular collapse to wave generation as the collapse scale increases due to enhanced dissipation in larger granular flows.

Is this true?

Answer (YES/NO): NO